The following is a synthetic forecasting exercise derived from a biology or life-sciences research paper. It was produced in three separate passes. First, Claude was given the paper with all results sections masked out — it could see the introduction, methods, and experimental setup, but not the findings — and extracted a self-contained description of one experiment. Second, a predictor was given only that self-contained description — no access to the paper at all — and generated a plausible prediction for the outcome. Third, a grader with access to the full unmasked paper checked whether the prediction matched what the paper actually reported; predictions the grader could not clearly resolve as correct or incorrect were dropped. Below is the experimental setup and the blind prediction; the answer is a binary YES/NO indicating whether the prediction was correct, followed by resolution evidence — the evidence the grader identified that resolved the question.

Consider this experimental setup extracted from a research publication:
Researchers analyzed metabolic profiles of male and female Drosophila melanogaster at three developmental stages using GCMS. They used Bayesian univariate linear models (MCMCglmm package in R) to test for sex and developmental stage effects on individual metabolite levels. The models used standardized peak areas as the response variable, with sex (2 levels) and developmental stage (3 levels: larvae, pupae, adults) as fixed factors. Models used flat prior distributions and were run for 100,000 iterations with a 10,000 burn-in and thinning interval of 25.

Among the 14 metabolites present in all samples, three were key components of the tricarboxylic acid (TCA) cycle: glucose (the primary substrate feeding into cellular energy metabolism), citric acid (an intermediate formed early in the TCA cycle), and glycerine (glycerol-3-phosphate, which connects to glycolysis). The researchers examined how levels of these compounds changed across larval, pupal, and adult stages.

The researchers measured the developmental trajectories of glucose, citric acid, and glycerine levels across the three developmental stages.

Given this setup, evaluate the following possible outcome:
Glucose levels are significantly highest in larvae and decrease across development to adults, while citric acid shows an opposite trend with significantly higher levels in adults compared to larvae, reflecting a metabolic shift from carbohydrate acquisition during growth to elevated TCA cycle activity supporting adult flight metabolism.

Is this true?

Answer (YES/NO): NO